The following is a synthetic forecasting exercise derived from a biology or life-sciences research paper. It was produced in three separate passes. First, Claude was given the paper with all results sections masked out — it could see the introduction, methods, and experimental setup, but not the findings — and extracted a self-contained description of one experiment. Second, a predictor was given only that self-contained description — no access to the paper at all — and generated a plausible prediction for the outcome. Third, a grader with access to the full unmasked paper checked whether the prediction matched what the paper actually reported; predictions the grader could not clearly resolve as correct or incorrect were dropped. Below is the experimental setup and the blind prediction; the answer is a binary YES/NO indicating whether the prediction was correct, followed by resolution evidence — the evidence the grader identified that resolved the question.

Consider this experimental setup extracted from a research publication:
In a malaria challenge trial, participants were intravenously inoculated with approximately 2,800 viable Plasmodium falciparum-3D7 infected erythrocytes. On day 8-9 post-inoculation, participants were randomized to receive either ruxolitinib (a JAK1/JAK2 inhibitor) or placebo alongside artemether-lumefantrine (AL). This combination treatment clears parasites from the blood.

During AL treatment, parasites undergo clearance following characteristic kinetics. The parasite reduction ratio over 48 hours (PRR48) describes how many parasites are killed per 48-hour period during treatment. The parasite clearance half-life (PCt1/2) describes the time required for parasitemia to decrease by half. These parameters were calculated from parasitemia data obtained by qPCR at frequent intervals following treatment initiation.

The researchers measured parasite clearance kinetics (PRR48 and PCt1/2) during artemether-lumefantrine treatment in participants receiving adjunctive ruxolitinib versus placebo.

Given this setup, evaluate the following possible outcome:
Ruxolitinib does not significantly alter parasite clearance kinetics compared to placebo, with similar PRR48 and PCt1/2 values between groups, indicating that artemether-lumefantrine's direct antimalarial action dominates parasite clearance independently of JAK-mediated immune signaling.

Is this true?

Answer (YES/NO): NO